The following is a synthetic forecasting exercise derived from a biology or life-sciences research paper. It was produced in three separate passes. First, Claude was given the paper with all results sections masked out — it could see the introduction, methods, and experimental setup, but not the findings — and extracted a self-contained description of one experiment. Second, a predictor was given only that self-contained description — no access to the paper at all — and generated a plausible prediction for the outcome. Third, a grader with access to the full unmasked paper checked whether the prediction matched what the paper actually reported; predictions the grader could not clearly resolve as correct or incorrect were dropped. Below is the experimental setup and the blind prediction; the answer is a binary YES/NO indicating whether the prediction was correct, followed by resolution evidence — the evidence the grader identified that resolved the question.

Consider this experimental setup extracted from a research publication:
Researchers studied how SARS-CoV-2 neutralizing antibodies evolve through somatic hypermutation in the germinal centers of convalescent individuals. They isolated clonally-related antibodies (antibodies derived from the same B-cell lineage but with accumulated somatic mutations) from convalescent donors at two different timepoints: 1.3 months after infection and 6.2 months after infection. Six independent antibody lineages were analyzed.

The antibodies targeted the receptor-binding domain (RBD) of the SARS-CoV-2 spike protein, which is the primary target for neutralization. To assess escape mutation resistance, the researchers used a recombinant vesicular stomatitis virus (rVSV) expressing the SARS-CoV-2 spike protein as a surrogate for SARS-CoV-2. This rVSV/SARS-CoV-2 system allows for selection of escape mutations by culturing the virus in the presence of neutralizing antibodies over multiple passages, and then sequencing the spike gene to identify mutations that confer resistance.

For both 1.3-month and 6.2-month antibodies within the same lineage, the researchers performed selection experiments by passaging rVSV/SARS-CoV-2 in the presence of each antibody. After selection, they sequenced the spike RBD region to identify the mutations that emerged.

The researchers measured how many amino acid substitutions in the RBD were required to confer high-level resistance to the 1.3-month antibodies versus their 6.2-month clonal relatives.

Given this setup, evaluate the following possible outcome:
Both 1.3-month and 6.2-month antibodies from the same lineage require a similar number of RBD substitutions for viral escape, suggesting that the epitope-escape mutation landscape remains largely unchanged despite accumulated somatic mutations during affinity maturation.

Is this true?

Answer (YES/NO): NO